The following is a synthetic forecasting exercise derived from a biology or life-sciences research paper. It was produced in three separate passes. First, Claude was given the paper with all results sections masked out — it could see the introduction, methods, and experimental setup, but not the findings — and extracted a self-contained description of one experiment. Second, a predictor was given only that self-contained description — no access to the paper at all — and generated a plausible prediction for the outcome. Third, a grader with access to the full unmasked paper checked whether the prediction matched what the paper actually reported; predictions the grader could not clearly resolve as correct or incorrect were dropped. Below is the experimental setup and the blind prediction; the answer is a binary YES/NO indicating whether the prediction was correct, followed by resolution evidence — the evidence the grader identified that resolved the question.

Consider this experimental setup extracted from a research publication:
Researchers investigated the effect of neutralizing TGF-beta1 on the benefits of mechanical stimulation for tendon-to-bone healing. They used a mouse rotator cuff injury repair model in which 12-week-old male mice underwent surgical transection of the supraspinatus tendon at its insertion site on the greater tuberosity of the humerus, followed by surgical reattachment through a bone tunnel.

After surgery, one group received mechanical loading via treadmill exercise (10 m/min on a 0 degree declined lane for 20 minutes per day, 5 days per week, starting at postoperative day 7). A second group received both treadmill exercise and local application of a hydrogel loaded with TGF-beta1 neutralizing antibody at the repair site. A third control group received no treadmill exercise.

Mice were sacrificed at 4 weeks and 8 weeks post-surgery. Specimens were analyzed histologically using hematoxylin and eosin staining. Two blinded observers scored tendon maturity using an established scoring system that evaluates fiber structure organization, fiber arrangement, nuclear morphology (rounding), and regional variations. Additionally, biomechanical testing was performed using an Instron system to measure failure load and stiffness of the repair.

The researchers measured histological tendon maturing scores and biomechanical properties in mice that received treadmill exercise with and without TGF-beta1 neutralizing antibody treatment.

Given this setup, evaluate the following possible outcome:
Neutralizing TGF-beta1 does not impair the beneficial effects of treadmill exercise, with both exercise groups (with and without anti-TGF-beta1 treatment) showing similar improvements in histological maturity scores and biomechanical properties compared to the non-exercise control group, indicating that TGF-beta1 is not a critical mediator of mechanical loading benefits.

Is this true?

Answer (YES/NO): NO